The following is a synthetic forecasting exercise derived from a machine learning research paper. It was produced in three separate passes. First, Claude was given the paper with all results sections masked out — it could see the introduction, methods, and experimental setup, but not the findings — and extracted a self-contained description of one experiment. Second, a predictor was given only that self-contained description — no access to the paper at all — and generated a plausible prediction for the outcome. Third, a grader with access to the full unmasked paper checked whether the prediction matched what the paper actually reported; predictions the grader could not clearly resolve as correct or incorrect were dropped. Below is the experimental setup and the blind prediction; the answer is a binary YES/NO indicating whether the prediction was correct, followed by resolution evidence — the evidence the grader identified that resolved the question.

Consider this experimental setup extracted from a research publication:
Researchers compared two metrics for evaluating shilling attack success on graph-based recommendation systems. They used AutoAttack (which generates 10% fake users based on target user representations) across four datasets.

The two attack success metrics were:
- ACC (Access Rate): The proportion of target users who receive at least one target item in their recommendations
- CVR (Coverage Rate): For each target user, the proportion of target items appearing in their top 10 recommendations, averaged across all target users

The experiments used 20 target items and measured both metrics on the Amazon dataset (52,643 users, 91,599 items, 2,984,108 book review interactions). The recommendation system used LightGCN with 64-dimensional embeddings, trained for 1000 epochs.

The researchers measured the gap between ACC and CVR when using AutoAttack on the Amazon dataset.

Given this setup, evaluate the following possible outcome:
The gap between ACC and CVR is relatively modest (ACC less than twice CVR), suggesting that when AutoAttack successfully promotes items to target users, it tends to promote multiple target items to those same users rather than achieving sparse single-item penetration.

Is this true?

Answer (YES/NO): YES